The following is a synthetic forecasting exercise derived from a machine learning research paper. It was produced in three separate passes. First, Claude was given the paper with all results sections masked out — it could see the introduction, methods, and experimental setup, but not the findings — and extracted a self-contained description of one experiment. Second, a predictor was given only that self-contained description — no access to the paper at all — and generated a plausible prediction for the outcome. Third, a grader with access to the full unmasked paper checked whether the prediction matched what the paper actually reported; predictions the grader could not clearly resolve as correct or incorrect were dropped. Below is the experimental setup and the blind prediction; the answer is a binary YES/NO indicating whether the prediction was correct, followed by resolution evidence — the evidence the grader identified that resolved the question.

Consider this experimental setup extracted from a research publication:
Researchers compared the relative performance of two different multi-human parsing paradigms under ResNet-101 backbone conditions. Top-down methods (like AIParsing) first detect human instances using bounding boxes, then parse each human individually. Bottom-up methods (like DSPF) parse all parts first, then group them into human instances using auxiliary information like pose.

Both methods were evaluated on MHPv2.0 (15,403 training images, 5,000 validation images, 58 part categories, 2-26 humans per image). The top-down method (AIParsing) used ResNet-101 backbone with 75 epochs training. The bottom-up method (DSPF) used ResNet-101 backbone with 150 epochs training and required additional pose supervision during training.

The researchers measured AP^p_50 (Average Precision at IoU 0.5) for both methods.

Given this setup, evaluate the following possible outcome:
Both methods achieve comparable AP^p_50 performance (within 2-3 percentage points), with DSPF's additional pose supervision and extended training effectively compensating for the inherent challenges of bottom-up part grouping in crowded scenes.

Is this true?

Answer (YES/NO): NO